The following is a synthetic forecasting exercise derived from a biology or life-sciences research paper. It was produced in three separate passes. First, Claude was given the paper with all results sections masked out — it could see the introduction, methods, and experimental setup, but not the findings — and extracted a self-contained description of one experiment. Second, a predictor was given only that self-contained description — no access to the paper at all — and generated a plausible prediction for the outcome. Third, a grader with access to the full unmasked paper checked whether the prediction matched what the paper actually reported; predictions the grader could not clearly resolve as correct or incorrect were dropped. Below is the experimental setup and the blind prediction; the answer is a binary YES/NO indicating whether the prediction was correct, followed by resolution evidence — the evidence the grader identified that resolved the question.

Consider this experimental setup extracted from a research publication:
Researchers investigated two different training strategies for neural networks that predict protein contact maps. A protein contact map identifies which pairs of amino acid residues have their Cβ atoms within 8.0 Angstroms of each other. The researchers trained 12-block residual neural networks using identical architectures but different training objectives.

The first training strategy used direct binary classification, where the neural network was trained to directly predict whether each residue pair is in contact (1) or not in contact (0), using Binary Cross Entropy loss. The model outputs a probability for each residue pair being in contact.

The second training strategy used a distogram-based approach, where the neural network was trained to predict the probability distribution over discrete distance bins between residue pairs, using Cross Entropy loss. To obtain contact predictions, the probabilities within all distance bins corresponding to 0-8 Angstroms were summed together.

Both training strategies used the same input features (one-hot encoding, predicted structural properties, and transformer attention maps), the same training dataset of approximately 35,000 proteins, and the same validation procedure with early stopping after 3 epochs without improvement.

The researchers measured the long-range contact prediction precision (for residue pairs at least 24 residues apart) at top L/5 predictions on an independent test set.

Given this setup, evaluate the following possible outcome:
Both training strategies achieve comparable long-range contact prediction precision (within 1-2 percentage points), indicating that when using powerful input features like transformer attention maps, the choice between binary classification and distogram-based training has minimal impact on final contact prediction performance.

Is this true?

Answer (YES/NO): YES